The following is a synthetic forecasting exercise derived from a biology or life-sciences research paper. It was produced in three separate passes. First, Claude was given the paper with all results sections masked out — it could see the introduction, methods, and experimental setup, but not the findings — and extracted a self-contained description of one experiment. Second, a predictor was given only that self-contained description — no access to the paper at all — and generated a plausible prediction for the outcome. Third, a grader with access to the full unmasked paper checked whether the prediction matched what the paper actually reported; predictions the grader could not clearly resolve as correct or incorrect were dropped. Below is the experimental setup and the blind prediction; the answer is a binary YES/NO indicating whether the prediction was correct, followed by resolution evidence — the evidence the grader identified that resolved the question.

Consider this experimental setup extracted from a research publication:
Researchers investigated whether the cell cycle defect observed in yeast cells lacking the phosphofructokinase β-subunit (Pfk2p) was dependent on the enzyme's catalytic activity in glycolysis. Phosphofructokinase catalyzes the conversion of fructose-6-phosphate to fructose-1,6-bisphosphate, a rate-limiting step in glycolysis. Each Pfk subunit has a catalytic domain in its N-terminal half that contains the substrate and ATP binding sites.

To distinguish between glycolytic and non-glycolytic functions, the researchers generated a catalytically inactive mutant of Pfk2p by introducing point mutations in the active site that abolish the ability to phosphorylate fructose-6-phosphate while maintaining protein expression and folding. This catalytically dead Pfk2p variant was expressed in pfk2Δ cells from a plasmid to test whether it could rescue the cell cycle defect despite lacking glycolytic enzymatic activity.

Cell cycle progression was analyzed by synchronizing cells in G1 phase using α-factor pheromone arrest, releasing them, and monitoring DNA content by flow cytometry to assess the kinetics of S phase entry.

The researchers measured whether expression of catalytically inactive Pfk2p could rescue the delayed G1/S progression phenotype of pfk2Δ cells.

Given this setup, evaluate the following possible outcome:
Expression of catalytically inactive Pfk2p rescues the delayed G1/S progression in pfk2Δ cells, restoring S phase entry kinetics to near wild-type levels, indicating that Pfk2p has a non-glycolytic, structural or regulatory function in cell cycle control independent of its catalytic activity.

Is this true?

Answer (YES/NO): YES